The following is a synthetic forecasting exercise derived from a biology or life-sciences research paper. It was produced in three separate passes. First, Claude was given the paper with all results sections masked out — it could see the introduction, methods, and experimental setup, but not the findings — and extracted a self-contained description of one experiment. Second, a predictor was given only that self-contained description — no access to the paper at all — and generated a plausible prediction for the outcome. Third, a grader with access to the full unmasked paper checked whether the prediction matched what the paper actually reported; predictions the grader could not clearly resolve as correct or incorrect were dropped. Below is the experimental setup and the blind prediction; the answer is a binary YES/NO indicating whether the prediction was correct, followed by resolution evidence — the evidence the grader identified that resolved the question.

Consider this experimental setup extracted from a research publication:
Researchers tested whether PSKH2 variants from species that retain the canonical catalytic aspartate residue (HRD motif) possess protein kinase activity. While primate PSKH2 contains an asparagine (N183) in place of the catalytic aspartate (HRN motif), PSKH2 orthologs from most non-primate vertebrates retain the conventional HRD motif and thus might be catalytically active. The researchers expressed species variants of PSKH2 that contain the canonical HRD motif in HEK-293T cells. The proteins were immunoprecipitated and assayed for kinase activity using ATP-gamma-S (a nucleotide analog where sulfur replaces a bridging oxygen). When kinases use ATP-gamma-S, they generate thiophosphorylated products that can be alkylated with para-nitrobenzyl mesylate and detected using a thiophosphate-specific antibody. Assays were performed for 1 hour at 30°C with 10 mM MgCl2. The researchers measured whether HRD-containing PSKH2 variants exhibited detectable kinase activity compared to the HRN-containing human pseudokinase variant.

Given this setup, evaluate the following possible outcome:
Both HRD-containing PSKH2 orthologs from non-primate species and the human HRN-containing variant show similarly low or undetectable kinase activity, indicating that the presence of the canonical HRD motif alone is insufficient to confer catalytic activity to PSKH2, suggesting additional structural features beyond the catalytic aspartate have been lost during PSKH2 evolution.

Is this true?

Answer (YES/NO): YES